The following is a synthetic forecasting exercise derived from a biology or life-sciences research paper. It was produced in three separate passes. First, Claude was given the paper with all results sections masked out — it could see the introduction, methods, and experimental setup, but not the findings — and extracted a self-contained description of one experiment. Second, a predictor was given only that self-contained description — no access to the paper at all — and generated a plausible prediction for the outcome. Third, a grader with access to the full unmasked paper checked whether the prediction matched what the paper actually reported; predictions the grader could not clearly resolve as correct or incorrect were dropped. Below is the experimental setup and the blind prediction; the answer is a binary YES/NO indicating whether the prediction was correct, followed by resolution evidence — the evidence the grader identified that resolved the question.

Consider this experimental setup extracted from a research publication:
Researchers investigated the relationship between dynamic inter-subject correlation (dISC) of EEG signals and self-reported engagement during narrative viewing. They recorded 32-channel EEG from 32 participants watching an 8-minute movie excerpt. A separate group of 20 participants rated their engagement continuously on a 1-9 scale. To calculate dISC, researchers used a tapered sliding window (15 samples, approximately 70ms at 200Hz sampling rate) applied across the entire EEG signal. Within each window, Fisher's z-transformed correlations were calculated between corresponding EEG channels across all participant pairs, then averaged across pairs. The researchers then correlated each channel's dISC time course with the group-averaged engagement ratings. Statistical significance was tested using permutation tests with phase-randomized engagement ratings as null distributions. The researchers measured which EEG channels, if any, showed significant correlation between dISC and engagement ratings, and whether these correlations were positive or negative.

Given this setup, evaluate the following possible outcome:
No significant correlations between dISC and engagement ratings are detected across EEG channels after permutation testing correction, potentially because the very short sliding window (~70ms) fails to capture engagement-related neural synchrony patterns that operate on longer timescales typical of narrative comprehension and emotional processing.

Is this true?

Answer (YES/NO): NO